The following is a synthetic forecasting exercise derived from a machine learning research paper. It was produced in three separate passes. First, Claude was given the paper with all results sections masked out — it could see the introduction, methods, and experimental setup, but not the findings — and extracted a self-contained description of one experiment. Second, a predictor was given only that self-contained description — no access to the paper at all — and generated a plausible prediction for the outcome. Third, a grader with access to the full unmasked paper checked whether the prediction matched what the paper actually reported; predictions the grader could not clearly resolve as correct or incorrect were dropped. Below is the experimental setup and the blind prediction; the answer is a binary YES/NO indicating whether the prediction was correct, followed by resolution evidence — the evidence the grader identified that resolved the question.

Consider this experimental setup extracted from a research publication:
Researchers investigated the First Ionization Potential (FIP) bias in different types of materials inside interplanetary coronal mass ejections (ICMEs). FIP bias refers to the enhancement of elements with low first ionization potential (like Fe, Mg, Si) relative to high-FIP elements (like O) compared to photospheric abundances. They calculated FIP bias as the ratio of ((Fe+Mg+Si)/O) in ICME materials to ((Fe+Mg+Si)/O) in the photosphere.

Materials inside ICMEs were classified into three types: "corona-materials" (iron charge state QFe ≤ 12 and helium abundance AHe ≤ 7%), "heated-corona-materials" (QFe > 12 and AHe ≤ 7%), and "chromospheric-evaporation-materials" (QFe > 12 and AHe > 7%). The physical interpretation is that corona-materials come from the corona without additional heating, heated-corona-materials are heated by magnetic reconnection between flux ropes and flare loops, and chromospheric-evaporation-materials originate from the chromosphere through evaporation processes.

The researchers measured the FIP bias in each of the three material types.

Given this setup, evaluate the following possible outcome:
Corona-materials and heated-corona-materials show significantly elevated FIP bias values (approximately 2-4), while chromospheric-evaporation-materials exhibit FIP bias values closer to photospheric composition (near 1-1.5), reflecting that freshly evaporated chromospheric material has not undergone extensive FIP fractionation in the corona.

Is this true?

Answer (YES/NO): NO